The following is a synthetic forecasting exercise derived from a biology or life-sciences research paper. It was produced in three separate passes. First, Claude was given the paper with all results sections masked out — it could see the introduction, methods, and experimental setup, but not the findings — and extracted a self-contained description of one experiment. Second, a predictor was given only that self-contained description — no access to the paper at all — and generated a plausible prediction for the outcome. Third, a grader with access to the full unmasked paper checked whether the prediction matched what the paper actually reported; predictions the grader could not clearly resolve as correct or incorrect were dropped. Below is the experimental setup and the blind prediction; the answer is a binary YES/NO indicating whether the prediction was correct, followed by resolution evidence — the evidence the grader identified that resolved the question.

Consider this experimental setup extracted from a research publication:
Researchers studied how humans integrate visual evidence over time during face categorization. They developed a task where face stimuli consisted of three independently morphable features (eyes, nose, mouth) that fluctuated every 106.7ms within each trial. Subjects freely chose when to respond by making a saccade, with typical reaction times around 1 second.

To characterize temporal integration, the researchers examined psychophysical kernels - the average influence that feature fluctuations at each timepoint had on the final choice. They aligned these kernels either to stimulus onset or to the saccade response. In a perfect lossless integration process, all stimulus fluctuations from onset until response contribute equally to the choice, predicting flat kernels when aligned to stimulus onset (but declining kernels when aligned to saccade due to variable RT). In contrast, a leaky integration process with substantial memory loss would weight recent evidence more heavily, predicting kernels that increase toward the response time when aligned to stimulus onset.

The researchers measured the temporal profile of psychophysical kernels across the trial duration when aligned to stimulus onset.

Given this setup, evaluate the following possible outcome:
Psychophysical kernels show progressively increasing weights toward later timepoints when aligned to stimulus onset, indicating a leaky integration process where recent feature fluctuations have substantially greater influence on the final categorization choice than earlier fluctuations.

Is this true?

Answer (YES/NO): NO